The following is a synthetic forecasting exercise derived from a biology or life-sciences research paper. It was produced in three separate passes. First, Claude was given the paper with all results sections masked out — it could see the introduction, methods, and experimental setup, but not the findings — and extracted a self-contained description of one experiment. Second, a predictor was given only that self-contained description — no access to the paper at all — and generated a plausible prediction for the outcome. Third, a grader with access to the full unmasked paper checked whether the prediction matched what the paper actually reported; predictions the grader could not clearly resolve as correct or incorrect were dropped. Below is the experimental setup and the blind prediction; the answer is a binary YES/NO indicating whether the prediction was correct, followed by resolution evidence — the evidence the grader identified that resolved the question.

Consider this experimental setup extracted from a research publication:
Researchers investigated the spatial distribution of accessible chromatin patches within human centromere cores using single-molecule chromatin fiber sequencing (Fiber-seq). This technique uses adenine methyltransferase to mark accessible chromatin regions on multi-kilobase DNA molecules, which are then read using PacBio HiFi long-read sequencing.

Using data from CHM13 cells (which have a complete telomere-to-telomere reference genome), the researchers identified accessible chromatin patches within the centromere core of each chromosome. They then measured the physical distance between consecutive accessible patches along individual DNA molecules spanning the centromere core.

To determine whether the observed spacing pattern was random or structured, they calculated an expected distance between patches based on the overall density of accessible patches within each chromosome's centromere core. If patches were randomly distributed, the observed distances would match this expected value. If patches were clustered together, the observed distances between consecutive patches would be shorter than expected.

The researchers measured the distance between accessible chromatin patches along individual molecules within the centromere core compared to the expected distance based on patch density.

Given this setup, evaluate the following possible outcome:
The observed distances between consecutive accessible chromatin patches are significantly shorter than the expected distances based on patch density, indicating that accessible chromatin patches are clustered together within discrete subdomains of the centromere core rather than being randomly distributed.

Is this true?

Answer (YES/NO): YES